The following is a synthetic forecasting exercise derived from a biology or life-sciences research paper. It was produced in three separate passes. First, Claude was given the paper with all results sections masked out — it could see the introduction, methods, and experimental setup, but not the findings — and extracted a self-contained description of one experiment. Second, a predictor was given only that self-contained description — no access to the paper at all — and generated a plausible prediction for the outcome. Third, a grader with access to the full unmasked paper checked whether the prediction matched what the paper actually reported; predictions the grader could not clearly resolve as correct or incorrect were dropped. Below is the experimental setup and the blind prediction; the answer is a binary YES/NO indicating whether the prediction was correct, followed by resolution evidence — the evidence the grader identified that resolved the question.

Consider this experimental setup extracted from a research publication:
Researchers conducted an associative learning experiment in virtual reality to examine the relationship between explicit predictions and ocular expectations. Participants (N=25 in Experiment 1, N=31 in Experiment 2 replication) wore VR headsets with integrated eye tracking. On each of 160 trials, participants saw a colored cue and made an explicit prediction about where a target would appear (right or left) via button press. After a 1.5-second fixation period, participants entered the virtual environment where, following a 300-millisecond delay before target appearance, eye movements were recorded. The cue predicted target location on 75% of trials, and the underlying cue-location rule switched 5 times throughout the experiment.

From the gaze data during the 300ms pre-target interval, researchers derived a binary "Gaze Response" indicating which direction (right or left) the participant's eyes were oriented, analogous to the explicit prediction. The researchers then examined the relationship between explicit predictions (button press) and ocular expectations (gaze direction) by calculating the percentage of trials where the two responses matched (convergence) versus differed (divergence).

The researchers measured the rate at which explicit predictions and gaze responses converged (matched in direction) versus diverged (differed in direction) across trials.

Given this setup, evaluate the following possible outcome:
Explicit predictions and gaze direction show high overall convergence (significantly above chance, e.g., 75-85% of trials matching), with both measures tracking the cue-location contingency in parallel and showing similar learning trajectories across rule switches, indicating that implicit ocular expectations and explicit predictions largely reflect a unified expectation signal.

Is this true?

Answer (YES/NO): NO